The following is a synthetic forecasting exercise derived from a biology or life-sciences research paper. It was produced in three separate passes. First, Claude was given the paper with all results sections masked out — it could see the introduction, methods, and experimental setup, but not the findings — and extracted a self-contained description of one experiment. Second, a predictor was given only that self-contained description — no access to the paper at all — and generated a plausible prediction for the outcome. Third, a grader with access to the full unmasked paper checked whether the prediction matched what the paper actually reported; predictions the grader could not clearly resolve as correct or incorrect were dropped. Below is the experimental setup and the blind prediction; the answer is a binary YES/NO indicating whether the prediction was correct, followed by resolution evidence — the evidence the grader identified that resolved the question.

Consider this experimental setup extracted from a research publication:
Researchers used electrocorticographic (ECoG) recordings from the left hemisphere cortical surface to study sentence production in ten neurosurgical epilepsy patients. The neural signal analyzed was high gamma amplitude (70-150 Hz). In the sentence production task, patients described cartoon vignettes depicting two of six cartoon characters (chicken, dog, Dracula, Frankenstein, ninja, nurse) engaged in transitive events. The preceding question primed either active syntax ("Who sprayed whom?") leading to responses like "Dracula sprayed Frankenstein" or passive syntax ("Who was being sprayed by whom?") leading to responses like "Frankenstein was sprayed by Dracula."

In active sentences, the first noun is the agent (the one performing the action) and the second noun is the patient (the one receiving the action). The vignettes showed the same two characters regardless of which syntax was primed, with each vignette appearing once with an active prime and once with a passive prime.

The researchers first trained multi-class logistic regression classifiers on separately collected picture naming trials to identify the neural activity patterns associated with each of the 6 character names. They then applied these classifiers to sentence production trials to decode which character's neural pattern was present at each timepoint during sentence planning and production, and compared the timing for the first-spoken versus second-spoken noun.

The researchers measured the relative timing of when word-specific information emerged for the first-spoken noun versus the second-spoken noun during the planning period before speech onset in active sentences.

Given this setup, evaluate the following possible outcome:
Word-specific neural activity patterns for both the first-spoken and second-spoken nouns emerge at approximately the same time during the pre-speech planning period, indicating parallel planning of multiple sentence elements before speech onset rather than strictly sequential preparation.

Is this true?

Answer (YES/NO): NO